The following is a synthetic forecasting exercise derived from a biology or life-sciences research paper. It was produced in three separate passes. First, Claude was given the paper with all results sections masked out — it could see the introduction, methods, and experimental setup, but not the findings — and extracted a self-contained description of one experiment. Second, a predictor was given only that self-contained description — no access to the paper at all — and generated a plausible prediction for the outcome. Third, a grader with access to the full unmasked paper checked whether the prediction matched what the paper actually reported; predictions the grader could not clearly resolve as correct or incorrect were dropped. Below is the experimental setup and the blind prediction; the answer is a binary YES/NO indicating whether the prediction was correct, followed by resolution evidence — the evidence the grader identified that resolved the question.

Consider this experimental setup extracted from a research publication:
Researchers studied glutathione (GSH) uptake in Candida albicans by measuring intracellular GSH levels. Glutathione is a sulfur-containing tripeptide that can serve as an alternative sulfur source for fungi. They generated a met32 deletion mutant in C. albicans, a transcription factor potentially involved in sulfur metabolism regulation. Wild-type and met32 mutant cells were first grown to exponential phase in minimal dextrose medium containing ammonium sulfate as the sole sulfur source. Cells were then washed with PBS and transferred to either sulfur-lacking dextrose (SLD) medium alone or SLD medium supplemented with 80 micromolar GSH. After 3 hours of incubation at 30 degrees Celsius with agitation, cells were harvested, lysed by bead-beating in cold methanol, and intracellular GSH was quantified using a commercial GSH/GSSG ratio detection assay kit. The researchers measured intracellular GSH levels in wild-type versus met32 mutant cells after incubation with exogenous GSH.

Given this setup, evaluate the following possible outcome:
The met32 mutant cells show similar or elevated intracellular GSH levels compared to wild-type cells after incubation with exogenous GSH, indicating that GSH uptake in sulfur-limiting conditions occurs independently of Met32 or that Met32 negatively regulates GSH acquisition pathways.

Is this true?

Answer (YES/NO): NO